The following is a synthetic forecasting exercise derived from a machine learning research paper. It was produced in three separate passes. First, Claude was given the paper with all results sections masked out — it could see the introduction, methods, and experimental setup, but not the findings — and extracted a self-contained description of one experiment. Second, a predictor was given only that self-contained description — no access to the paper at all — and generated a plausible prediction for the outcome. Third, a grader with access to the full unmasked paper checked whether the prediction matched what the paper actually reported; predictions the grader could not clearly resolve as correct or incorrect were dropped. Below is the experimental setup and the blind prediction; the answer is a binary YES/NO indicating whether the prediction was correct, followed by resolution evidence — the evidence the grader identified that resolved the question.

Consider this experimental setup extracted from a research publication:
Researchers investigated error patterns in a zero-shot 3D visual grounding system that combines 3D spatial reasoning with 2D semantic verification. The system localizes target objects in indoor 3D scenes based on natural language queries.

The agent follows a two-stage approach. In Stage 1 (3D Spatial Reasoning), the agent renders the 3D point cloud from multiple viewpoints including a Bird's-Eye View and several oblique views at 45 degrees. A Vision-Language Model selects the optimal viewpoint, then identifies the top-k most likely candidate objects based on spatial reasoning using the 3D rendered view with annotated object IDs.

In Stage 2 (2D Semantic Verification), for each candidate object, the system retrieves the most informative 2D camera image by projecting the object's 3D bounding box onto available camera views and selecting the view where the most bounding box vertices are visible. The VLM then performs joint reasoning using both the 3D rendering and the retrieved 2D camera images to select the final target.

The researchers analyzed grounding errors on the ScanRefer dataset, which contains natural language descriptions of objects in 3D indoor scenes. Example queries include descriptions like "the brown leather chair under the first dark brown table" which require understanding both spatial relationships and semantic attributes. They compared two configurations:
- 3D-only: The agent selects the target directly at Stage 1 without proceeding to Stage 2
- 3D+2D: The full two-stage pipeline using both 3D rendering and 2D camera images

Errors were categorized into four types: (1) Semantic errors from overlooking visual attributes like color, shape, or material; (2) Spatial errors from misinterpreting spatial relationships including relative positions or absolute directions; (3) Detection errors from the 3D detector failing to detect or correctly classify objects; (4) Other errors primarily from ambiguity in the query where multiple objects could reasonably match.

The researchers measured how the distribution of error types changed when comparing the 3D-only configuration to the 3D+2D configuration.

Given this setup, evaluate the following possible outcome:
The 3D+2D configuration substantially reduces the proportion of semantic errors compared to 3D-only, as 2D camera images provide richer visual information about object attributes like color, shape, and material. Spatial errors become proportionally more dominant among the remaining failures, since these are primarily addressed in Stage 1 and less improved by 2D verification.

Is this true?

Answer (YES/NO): NO